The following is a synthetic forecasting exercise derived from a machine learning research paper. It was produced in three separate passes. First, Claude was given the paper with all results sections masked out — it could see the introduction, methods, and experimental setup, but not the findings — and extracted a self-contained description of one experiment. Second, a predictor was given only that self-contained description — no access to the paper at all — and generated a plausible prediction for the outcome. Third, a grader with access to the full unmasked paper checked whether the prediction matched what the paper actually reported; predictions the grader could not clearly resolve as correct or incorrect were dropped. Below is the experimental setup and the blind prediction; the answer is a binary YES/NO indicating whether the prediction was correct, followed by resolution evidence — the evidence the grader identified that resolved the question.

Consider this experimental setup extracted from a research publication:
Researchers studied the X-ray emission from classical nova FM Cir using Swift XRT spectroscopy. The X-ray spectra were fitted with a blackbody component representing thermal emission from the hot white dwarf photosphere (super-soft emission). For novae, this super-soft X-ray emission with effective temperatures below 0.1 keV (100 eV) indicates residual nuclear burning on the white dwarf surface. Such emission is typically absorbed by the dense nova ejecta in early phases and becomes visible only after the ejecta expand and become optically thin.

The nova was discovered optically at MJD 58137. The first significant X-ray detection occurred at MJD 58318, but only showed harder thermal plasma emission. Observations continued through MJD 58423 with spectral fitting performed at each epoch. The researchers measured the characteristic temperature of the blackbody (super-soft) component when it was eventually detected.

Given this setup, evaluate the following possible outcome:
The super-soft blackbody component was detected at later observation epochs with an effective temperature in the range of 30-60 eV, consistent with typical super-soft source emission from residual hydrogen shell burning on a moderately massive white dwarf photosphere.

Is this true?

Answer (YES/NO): NO